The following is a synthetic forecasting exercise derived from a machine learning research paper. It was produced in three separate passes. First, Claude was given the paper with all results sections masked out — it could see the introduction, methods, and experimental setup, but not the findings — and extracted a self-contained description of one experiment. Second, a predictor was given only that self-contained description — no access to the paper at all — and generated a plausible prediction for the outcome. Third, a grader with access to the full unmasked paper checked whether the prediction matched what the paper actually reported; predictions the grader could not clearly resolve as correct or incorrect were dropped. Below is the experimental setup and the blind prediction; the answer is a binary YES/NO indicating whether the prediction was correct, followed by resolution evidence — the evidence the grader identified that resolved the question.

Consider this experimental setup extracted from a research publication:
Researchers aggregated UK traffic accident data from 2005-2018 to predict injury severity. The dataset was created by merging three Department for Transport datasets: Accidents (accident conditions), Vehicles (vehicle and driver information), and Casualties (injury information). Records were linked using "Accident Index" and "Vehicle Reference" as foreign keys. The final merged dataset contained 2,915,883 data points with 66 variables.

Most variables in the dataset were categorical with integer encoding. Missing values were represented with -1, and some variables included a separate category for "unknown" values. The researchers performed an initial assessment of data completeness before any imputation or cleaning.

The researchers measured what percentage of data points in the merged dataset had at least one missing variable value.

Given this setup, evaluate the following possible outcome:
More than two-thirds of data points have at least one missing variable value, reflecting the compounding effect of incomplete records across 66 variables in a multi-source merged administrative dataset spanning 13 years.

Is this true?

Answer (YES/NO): YES